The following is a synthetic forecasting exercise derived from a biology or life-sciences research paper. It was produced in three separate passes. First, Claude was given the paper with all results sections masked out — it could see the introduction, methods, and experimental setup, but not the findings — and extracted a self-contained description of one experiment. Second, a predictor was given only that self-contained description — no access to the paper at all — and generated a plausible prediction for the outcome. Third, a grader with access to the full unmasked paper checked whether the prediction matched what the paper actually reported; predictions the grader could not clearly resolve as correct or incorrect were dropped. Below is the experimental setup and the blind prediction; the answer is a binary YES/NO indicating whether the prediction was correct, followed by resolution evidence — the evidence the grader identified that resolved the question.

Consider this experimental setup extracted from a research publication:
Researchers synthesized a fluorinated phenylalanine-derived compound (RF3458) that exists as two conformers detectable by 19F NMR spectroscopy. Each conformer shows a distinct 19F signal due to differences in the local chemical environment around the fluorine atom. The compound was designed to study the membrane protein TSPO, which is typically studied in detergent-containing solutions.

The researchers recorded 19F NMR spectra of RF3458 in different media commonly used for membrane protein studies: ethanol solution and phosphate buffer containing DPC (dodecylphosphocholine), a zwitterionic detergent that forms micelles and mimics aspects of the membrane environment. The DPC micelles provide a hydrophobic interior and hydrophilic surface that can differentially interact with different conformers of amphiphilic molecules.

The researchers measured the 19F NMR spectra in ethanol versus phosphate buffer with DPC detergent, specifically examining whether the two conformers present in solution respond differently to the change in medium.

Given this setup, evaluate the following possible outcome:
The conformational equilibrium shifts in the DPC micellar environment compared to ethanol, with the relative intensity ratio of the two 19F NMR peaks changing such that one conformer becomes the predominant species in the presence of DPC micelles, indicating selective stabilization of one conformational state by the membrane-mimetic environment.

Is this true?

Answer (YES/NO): NO